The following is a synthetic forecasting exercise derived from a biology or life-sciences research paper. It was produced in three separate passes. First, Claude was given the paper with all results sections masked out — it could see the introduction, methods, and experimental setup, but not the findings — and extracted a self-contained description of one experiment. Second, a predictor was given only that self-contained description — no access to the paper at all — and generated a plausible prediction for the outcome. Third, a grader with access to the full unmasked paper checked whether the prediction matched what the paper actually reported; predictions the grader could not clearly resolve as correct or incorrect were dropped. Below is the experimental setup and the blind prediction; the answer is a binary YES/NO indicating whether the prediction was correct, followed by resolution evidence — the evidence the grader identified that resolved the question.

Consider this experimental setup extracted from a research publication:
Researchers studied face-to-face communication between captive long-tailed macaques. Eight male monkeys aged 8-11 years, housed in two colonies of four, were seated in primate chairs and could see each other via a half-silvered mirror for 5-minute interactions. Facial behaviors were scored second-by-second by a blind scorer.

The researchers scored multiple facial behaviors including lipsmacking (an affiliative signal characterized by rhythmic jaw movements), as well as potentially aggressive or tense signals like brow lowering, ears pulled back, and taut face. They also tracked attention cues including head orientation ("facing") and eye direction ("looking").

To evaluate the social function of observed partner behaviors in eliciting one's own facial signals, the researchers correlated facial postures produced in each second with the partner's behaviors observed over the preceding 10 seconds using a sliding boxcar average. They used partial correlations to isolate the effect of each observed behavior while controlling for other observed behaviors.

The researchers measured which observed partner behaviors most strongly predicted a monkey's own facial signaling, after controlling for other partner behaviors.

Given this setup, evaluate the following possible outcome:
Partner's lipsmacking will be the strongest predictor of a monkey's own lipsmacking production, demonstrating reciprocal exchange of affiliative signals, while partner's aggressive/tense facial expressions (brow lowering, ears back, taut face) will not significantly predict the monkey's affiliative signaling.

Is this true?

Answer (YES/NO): NO